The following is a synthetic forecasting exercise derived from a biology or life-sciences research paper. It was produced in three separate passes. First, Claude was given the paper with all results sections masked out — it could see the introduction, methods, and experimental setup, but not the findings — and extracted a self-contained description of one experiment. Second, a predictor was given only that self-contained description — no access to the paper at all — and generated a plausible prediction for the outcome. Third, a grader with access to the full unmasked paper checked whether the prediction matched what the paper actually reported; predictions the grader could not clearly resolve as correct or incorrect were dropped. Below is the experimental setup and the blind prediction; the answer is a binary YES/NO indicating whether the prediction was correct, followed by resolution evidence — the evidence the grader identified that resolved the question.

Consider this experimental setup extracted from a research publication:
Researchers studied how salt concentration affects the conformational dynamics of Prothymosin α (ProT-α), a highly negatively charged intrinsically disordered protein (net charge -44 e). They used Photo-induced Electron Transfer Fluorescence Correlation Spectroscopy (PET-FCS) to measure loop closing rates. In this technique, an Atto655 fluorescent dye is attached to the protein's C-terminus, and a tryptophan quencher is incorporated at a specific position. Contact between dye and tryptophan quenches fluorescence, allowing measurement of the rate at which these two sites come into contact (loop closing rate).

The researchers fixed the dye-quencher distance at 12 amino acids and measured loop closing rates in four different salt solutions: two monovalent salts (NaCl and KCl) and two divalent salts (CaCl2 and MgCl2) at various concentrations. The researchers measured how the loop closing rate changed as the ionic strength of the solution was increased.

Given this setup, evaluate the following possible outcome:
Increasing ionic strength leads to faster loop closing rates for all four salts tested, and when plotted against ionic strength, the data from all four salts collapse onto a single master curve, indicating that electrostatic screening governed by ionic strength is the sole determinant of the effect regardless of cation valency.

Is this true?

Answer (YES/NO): NO